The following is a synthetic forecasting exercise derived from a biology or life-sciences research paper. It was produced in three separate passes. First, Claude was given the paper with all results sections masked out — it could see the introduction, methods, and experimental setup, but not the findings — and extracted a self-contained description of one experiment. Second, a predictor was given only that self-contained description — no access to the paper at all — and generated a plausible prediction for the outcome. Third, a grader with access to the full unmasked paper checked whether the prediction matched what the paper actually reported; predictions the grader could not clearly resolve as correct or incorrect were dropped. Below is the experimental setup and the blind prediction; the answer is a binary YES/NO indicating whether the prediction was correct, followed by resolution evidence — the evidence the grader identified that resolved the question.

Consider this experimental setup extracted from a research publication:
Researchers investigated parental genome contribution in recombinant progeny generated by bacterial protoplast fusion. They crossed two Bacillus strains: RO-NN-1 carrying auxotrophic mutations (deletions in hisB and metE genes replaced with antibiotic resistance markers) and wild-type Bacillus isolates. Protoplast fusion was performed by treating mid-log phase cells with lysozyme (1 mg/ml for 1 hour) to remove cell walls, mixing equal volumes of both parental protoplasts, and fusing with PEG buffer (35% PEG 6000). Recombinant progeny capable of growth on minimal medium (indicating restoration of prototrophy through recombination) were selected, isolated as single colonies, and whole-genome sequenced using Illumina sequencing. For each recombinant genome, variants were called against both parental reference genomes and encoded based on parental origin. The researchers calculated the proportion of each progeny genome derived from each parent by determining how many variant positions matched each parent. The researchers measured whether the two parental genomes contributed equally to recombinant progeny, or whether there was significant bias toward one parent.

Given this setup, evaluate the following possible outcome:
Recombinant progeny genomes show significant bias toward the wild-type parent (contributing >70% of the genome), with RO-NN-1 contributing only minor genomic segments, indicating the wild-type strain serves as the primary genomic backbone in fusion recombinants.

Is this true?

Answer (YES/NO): NO